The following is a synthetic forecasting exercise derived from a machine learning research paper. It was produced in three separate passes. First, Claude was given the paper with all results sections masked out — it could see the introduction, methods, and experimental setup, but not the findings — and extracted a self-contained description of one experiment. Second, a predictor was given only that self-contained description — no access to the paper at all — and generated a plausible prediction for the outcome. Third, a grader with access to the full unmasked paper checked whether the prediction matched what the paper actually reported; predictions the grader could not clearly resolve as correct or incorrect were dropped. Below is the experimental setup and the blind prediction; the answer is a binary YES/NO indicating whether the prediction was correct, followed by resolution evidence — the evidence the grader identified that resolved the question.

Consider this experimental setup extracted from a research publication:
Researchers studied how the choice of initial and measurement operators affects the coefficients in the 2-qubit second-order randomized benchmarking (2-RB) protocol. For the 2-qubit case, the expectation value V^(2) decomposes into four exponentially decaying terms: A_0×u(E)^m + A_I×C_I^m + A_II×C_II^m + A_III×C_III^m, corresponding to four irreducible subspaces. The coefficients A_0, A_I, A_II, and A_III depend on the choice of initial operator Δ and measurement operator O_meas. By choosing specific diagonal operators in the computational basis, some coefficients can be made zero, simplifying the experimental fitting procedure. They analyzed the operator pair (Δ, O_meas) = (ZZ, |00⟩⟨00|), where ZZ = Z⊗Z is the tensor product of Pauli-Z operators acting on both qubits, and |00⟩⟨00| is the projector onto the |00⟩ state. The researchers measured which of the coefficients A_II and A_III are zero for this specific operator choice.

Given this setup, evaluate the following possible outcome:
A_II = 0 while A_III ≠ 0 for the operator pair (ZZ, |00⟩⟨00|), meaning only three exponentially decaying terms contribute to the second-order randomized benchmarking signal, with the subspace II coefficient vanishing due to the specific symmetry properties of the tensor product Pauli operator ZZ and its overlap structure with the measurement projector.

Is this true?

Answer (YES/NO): NO